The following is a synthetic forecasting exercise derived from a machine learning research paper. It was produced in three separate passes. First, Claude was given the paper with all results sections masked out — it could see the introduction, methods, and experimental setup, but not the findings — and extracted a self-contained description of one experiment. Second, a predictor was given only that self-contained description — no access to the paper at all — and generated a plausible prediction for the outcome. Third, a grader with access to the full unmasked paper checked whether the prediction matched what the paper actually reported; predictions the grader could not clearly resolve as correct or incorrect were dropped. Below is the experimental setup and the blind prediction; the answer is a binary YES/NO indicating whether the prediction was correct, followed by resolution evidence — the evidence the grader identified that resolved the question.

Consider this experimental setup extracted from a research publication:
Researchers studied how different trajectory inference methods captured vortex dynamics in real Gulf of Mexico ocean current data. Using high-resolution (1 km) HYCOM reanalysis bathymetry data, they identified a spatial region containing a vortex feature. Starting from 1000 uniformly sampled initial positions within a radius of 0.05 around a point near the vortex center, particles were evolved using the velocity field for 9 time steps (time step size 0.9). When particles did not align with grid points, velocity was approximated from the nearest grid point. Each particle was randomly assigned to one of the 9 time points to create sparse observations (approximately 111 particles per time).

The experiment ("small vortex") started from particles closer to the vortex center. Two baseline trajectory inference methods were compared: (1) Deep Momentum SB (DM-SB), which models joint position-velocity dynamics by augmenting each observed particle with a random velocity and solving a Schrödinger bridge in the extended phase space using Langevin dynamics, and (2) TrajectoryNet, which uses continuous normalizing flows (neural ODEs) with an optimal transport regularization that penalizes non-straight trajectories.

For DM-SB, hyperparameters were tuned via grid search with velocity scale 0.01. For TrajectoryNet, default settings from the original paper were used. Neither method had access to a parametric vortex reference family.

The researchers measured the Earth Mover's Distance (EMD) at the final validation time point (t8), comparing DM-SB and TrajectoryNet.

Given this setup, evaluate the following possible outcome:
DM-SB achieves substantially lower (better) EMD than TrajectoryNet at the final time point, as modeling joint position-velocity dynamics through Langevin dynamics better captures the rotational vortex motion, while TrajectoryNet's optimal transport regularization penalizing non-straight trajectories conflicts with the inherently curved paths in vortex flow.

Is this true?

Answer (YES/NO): YES